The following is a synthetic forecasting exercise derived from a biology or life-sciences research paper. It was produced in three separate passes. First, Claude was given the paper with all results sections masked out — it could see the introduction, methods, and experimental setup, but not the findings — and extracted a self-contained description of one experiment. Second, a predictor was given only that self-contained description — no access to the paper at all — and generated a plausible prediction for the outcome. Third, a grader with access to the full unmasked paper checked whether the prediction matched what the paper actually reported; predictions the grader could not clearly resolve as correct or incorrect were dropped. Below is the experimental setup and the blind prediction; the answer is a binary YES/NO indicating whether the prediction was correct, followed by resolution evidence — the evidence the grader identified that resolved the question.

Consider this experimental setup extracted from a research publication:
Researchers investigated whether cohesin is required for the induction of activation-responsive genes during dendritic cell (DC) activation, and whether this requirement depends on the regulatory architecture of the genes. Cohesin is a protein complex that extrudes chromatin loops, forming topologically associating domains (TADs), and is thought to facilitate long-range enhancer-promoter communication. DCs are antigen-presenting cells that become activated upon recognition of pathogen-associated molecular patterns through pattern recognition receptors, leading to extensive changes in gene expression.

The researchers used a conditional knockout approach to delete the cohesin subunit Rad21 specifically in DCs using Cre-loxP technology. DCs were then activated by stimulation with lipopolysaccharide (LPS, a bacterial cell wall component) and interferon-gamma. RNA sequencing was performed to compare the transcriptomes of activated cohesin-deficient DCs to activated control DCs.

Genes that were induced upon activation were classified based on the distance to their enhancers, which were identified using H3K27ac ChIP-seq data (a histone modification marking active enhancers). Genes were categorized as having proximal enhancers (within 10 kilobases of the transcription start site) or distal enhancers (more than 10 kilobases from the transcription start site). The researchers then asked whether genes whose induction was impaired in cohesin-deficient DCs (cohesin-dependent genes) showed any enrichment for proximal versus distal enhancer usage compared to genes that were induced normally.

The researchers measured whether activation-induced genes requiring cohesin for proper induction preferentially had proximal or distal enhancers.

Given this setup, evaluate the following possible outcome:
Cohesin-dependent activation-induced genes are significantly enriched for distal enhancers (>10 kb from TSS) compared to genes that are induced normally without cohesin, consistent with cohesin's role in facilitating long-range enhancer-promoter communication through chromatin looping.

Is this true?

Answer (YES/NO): YES